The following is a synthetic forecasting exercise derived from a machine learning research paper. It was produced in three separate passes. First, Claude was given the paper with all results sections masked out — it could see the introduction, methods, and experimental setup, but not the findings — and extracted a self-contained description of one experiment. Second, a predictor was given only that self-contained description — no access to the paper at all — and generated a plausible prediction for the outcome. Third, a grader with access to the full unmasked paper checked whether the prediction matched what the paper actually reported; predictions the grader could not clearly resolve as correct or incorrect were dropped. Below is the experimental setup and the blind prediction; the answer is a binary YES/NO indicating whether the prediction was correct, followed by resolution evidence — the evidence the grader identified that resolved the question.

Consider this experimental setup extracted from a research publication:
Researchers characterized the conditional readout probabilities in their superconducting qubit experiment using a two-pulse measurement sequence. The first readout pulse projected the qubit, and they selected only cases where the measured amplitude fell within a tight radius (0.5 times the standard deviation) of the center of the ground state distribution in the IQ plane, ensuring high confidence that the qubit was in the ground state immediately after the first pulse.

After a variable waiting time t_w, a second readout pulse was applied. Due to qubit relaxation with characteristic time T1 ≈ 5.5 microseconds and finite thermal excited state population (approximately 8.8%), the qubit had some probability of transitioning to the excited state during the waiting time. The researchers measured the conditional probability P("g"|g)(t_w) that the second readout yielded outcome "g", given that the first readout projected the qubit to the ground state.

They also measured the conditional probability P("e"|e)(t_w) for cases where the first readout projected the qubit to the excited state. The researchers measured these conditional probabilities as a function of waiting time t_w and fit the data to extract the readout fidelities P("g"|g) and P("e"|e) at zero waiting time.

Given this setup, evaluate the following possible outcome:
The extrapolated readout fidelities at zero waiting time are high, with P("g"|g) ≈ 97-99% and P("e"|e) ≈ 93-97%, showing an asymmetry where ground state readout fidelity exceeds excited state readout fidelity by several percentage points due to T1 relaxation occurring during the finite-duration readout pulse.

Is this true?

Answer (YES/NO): NO